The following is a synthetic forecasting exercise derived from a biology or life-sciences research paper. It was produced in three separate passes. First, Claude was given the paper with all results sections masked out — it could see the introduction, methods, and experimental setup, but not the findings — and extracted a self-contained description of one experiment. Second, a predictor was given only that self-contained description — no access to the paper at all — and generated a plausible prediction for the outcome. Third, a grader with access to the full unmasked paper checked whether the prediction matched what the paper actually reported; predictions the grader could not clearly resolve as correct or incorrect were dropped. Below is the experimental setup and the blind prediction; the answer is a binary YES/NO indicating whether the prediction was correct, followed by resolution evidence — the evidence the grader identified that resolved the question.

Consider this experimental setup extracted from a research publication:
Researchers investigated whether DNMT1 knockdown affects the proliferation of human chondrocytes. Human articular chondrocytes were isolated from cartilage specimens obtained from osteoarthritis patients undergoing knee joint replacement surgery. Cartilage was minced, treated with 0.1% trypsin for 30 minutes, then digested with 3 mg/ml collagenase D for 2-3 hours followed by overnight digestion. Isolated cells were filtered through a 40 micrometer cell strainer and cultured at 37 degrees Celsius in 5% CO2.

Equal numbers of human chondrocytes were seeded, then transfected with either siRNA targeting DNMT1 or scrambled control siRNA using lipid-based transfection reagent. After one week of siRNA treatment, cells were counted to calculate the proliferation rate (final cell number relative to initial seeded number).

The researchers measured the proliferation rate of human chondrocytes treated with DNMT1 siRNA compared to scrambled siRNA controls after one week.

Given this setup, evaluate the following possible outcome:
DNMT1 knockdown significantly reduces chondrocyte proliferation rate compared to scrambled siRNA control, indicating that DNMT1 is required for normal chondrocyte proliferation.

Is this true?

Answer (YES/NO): YES